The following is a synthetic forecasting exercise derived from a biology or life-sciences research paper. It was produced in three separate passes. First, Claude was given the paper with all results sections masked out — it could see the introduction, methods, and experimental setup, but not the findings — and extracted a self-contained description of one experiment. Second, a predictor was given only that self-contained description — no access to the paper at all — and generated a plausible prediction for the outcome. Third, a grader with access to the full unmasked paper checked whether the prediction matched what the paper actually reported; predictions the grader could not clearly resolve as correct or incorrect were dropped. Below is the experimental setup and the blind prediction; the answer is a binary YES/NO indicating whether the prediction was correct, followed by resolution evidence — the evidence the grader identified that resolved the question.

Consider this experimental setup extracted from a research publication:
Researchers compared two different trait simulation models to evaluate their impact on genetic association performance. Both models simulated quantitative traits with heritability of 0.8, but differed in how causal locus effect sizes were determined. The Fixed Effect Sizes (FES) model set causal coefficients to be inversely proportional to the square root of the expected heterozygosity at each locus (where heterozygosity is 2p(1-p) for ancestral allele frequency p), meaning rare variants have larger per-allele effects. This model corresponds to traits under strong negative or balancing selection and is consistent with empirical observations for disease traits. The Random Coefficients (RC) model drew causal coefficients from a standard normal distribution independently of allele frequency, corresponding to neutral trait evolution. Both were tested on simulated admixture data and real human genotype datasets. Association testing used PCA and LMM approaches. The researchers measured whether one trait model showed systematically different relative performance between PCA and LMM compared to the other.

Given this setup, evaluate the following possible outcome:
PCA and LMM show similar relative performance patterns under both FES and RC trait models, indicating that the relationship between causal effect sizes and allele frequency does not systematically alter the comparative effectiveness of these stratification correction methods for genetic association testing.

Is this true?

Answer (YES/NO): NO